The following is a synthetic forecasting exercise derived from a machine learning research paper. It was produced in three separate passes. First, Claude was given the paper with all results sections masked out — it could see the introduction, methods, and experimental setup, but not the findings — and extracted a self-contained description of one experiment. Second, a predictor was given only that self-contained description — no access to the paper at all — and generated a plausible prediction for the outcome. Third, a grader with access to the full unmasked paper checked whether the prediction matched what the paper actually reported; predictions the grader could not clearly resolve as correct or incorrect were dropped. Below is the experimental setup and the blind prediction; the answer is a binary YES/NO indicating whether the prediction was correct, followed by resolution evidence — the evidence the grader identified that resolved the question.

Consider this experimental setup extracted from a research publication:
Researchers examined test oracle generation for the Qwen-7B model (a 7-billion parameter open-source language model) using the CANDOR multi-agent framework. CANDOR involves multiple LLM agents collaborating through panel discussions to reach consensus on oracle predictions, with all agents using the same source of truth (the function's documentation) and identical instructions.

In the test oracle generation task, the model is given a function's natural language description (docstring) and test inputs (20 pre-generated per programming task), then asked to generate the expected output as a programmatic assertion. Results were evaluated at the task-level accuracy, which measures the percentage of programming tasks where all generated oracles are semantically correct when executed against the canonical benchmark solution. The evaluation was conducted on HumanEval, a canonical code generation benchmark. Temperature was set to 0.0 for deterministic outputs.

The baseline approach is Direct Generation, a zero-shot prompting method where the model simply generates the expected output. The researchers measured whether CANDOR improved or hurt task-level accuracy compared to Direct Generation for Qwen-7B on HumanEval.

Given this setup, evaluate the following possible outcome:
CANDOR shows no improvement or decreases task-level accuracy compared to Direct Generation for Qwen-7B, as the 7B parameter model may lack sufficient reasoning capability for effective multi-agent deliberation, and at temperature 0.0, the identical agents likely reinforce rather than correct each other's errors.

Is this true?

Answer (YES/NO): YES